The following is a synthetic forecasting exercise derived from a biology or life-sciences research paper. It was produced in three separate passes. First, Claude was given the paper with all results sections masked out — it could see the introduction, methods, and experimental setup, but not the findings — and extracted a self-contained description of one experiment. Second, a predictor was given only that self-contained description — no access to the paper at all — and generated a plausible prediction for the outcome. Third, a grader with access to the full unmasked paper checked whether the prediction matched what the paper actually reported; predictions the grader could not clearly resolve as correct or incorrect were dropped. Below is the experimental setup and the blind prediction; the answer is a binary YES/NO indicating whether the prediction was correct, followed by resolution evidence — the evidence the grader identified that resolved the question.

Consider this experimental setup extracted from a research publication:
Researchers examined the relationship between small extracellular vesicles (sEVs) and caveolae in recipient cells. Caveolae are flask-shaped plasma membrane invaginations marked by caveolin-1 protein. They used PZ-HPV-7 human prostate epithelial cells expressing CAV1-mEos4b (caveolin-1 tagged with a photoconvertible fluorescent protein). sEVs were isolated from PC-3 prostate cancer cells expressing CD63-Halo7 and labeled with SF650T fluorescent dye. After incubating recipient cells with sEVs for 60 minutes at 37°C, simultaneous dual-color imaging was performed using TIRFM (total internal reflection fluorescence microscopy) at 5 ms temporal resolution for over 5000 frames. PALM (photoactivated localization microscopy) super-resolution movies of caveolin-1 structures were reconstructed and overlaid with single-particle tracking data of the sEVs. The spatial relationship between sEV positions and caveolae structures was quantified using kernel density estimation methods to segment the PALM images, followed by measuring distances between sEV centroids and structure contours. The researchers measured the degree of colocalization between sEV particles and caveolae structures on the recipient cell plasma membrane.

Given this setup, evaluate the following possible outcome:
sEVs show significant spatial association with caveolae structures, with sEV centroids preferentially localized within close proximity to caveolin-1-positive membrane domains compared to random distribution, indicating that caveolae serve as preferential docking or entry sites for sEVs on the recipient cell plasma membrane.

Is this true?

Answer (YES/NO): YES